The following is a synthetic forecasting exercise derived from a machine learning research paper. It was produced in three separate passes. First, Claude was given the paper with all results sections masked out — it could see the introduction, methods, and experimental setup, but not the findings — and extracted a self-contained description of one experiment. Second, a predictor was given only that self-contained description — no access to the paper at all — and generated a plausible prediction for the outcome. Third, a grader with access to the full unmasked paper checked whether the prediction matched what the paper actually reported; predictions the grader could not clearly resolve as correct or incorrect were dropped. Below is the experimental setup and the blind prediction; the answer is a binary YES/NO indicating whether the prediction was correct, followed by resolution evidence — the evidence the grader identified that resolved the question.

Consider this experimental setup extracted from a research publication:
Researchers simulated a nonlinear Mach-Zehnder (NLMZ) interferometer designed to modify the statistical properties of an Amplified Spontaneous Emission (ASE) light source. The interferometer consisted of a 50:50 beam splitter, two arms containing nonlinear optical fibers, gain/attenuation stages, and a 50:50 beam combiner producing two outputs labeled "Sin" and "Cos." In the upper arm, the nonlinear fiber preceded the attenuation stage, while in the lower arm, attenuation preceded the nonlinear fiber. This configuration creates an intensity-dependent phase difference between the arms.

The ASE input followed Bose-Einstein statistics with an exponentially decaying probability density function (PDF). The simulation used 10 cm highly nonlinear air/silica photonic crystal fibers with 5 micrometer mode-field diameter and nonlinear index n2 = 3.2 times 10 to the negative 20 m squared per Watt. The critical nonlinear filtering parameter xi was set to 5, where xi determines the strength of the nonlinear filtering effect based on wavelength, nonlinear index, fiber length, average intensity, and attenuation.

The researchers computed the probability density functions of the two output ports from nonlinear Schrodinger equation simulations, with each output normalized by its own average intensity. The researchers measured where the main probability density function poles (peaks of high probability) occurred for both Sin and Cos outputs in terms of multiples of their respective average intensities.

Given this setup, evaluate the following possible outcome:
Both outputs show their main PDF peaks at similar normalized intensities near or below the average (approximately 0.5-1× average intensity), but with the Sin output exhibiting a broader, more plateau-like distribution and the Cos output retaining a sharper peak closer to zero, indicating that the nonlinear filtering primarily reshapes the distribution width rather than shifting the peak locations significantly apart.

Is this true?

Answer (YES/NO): NO